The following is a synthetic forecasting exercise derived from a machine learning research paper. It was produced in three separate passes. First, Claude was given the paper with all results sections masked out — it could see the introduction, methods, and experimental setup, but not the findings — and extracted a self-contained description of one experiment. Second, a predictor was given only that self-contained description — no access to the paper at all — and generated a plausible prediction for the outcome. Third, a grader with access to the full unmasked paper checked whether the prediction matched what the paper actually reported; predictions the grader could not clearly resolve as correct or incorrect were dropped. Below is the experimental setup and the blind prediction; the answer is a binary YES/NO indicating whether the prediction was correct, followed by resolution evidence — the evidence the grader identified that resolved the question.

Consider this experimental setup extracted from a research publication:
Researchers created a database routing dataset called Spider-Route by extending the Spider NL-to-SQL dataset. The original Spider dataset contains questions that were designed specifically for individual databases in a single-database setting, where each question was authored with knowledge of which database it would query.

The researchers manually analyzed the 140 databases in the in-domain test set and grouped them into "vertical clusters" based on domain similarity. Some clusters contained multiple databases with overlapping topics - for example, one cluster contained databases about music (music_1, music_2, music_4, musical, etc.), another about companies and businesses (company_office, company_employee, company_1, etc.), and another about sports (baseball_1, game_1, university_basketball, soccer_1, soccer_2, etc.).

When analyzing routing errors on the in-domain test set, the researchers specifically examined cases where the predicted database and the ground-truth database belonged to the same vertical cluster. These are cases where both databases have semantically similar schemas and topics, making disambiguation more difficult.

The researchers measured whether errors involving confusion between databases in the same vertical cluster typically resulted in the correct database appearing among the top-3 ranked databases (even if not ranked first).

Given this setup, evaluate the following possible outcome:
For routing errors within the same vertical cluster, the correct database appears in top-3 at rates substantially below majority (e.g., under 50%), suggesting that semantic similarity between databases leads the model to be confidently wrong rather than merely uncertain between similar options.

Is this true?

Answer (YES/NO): NO